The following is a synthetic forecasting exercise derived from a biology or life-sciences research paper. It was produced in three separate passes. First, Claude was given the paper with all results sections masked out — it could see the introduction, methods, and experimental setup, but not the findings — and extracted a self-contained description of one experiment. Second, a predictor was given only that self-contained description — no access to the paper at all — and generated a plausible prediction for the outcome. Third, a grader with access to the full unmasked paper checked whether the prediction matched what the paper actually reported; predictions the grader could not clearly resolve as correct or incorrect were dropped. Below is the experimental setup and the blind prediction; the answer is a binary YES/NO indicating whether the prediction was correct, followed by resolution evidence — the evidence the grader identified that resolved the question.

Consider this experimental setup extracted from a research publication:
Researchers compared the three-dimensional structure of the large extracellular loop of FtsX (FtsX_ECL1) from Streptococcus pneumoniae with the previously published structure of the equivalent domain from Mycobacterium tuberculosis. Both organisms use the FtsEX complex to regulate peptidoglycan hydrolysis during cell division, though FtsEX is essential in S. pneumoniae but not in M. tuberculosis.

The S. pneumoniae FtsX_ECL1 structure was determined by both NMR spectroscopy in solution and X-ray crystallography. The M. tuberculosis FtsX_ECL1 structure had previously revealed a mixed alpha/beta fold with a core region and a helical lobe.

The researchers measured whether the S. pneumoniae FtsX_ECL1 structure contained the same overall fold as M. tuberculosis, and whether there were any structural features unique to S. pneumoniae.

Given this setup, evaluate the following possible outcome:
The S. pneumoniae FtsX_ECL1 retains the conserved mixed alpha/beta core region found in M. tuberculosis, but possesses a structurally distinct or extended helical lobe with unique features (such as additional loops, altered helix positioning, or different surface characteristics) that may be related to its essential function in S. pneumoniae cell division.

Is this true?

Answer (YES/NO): NO